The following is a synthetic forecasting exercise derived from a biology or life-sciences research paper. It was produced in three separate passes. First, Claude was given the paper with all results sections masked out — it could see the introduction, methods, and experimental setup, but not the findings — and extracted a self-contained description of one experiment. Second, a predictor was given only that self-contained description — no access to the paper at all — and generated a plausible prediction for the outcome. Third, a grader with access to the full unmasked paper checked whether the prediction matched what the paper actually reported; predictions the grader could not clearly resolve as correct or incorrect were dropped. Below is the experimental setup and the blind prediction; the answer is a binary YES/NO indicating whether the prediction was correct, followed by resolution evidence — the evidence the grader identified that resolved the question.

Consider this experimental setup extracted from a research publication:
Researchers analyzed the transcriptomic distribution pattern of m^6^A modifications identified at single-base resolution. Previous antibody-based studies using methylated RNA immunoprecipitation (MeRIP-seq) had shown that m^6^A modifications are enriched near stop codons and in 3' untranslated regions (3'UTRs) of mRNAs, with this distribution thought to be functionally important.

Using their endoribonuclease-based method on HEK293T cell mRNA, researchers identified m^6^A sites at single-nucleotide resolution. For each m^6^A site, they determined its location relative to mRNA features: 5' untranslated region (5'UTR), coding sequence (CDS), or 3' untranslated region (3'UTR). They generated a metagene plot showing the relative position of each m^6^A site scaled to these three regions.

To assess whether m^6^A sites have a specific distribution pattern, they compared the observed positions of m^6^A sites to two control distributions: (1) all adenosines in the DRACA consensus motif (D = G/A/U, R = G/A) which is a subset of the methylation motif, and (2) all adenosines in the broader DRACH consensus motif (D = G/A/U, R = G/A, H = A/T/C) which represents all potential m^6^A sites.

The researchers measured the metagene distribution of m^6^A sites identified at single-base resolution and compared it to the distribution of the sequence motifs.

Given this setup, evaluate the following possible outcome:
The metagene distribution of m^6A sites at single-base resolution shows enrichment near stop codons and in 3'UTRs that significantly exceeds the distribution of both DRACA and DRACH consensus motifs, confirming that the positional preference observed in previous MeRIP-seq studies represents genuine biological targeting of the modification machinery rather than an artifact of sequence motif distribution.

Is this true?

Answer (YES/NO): NO